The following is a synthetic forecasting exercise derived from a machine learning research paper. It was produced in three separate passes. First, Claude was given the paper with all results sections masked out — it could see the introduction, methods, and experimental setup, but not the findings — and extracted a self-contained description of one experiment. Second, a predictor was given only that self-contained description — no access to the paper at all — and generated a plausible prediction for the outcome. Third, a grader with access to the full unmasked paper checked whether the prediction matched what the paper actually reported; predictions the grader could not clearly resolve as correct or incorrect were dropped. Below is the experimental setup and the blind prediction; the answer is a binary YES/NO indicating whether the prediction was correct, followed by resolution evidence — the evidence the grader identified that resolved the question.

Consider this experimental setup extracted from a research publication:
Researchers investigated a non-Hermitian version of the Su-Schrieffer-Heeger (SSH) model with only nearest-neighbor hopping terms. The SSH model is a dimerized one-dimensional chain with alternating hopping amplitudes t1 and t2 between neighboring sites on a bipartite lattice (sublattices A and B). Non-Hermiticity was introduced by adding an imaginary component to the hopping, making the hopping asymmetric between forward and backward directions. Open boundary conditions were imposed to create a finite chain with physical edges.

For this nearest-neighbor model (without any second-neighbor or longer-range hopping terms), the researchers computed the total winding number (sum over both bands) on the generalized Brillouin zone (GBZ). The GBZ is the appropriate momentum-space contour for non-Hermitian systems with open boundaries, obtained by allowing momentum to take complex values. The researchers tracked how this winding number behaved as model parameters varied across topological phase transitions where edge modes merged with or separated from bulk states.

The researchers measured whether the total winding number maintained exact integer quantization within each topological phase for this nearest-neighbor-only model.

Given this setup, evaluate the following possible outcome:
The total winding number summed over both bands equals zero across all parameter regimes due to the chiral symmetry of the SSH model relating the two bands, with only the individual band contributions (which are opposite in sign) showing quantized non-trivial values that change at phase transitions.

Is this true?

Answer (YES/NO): NO